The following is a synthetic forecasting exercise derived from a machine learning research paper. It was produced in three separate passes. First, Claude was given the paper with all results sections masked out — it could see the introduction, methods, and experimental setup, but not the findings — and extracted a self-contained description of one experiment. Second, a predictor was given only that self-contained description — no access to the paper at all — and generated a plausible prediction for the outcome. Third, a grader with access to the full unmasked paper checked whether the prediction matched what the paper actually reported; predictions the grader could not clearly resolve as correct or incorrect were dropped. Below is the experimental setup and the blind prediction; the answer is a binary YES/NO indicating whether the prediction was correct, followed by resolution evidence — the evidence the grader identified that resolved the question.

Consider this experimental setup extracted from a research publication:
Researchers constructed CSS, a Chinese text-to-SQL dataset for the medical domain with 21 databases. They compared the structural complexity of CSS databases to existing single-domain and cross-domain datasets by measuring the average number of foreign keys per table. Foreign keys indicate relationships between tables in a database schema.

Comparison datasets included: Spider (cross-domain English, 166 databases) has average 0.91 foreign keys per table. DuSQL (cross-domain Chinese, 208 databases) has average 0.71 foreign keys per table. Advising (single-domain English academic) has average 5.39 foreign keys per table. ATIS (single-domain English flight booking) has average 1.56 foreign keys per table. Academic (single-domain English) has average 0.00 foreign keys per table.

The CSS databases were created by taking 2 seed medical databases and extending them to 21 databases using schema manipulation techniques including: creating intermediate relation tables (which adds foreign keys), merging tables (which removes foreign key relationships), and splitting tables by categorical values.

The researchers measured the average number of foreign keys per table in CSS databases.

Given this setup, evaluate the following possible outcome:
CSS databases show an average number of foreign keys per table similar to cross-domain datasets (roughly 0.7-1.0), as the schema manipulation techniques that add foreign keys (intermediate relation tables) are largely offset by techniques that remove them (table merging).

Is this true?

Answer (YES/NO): NO